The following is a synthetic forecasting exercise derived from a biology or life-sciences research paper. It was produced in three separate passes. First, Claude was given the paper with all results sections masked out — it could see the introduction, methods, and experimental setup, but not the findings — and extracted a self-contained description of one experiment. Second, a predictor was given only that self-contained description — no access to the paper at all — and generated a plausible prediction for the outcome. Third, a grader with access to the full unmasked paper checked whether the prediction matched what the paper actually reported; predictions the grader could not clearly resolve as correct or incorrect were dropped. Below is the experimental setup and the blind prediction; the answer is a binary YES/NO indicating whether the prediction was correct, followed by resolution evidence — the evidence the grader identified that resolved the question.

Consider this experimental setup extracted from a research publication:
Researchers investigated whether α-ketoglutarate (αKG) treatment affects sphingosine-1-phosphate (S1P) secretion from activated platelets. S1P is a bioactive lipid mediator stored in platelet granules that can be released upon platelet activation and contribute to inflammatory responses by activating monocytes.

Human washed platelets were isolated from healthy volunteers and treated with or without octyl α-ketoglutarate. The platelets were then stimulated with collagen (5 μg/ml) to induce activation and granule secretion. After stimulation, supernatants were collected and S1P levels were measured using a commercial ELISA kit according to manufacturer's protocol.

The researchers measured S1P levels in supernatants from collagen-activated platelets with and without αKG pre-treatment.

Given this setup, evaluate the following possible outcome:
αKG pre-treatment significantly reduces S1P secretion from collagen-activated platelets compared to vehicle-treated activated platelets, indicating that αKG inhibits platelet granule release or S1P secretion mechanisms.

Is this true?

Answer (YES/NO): YES